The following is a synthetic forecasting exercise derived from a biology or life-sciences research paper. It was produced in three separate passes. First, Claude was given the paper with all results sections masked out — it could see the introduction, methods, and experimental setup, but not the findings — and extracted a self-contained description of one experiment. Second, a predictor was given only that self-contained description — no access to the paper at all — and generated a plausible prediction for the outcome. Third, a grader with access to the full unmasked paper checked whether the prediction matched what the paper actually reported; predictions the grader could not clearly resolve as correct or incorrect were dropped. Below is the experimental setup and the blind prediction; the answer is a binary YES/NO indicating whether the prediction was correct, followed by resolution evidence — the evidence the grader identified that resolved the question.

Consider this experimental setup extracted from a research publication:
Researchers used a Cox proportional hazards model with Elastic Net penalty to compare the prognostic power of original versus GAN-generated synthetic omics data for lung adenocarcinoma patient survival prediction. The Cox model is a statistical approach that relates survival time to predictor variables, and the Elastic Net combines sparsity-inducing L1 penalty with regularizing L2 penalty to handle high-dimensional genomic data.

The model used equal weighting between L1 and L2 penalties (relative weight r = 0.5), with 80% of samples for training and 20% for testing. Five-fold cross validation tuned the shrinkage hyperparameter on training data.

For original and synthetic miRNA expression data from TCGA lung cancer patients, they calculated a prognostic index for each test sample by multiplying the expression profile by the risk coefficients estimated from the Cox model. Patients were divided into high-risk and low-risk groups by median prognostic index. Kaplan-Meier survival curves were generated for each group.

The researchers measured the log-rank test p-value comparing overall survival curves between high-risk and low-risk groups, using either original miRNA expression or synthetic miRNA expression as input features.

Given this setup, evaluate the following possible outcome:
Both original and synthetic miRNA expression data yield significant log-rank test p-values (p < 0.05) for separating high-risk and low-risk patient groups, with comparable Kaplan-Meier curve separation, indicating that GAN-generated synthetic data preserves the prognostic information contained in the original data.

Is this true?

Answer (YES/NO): NO